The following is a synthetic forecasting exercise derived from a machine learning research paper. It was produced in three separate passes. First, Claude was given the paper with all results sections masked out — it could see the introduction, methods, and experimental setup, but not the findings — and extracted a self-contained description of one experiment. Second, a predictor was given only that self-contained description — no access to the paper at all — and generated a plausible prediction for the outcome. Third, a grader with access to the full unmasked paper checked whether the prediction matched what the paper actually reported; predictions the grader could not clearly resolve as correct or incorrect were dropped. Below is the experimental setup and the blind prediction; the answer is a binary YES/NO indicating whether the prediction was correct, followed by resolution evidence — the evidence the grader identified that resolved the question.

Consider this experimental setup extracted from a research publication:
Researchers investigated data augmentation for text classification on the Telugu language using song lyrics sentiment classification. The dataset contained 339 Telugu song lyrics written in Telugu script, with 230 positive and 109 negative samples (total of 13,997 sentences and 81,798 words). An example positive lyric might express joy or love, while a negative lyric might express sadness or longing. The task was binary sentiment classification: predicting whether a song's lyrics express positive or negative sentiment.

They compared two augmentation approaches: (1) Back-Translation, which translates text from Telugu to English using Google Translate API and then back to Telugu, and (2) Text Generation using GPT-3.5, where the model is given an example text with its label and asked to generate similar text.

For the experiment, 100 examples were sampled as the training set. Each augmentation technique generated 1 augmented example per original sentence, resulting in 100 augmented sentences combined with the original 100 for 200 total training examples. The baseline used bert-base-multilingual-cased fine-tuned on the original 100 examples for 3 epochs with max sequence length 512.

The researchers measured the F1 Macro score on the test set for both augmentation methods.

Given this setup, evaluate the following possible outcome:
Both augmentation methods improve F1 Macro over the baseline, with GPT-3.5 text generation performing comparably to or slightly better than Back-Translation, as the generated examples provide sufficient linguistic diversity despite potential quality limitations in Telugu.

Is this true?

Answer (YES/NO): NO